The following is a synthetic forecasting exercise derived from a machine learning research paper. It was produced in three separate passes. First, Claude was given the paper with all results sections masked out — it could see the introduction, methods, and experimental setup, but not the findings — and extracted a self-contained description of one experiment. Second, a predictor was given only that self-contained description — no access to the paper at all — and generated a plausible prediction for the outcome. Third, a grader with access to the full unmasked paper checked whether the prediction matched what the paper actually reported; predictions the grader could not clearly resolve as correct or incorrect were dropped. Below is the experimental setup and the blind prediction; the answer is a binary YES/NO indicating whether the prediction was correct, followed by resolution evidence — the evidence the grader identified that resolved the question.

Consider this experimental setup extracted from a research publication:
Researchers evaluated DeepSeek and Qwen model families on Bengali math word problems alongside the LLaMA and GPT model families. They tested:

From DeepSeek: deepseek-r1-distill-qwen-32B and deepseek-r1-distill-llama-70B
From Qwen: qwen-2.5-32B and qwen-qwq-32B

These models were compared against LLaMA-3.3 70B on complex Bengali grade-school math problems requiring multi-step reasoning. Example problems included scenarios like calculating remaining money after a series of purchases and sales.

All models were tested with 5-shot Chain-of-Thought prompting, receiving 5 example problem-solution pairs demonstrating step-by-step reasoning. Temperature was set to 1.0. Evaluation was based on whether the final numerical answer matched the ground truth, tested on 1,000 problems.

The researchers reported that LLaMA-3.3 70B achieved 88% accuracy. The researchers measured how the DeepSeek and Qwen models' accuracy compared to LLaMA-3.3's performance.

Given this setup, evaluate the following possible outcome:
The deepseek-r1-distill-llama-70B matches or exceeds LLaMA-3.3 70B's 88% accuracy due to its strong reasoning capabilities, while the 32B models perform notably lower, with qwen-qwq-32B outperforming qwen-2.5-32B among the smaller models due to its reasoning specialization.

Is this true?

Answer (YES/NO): NO